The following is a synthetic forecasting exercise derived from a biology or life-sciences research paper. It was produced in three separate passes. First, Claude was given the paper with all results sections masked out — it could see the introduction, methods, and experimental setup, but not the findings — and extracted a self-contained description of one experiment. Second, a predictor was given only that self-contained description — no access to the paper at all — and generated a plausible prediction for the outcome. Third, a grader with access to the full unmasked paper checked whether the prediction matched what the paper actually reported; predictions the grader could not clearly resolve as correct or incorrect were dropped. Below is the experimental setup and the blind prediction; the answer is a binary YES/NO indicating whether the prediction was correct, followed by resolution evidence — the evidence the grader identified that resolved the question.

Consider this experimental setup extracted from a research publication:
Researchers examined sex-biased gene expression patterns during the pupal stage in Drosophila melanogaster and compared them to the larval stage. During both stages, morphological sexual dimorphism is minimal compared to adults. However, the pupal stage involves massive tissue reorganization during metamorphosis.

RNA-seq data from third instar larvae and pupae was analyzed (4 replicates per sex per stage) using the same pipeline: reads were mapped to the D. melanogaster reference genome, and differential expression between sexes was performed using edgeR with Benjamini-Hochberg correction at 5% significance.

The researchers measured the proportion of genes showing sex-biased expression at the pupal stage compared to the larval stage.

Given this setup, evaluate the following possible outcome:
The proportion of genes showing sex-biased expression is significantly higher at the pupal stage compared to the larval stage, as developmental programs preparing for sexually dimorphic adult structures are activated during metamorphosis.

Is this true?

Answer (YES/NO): NO